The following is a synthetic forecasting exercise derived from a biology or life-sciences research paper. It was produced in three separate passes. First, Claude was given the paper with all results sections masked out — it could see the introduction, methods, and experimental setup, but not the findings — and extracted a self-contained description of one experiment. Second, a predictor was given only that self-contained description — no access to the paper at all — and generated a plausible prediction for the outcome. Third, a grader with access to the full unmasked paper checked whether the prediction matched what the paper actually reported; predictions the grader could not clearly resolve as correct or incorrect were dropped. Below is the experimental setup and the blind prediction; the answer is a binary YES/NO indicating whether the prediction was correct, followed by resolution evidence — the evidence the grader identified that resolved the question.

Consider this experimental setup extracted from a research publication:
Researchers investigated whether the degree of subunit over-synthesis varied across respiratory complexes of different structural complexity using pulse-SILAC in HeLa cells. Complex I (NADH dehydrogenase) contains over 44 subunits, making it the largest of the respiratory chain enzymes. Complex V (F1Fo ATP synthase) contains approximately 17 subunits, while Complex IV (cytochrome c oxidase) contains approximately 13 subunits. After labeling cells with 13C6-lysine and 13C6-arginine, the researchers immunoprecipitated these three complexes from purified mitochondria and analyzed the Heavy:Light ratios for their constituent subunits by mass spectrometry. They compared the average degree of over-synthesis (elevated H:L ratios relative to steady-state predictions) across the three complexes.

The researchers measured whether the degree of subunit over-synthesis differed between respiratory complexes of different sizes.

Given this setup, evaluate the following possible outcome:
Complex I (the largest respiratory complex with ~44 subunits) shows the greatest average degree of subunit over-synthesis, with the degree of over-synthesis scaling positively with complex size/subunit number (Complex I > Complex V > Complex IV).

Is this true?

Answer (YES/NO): NO